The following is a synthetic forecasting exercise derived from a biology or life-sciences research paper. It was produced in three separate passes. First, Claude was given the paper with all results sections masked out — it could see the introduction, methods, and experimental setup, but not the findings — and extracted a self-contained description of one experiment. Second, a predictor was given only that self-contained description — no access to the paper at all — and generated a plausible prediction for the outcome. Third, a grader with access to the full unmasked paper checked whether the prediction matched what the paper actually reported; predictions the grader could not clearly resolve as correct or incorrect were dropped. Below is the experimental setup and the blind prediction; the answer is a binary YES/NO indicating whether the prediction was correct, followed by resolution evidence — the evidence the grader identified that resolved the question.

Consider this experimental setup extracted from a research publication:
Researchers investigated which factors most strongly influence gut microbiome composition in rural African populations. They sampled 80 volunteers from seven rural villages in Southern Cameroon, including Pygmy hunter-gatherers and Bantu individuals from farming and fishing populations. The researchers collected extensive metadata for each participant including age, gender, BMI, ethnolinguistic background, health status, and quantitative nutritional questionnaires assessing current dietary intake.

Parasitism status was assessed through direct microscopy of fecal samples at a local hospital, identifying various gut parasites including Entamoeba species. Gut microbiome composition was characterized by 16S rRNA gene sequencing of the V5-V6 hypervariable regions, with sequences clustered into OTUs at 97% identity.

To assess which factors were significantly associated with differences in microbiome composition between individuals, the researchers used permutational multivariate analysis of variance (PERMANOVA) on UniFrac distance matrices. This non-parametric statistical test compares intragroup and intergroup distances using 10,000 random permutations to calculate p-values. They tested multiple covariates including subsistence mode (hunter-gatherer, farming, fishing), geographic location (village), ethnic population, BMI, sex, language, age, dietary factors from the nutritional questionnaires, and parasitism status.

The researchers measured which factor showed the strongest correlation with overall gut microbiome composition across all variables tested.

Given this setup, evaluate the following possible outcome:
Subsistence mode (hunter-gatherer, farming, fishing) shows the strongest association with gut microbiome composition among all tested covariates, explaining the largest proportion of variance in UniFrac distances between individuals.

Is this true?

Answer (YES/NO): NO